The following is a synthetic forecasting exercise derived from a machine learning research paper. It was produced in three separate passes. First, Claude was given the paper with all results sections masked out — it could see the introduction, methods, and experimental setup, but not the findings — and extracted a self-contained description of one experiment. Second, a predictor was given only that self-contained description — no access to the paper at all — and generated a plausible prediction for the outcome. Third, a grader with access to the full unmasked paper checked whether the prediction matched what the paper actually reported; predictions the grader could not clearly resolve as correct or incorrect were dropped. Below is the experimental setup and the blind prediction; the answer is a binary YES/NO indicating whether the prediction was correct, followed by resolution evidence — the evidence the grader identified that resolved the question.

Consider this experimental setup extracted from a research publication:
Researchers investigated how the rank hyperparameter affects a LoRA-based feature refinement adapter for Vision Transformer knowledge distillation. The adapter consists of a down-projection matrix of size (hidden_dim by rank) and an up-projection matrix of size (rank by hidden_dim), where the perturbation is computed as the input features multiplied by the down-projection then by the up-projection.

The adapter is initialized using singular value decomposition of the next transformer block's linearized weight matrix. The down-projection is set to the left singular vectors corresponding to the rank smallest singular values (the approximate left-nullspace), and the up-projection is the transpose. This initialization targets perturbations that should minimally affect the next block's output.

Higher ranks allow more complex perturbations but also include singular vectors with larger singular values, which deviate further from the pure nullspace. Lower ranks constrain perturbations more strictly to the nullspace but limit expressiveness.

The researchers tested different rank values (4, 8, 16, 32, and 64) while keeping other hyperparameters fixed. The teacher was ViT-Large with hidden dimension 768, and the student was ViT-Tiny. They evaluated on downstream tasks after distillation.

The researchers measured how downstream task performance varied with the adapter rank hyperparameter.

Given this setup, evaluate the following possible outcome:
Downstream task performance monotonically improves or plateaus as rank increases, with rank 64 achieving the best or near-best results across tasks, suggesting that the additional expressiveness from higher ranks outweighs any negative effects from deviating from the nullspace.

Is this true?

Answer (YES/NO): NO